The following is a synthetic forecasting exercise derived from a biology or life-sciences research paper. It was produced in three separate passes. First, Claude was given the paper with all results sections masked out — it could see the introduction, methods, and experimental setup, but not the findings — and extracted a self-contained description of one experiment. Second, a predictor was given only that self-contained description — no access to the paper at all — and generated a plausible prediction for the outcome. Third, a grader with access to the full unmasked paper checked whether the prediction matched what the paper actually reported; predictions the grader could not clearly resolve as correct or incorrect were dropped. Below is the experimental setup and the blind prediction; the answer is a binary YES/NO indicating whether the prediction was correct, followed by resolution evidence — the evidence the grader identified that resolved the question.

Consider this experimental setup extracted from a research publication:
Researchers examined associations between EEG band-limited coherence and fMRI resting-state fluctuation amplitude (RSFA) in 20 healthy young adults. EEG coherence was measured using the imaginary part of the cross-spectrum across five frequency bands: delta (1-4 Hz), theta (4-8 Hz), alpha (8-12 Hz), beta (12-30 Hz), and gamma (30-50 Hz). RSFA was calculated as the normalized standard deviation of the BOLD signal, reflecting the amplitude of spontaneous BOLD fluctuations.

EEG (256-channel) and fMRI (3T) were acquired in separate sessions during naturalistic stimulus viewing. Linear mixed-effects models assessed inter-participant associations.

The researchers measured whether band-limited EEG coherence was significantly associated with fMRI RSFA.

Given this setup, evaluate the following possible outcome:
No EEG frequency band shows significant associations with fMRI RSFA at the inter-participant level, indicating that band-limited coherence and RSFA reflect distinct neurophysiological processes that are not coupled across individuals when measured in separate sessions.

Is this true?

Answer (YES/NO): YES